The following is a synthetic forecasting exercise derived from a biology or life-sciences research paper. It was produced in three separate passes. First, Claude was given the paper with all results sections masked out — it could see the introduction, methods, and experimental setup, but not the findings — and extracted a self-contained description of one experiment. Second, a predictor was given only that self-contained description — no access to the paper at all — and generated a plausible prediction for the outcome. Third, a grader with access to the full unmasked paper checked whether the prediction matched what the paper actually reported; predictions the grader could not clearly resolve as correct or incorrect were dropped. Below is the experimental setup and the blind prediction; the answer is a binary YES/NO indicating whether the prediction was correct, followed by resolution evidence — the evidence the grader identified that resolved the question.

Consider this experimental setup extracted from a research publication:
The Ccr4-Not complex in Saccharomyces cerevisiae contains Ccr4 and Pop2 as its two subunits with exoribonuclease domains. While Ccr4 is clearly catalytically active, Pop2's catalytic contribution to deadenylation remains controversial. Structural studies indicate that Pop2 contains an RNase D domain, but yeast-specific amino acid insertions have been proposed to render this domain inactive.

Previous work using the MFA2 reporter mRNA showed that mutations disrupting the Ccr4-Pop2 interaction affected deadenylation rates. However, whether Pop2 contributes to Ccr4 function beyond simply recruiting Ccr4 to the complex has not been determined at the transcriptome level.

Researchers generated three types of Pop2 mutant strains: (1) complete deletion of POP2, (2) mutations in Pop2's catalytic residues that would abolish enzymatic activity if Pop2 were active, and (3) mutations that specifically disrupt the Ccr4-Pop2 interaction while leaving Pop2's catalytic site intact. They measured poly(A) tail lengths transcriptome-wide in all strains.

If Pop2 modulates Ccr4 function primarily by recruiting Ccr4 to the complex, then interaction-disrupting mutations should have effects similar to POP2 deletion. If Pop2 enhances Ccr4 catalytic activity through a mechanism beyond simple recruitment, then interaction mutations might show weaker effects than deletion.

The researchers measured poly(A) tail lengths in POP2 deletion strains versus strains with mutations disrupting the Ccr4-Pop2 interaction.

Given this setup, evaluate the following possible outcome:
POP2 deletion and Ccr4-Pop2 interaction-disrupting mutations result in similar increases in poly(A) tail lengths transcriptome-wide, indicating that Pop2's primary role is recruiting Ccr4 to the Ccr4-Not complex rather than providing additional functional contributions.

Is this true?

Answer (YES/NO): NO